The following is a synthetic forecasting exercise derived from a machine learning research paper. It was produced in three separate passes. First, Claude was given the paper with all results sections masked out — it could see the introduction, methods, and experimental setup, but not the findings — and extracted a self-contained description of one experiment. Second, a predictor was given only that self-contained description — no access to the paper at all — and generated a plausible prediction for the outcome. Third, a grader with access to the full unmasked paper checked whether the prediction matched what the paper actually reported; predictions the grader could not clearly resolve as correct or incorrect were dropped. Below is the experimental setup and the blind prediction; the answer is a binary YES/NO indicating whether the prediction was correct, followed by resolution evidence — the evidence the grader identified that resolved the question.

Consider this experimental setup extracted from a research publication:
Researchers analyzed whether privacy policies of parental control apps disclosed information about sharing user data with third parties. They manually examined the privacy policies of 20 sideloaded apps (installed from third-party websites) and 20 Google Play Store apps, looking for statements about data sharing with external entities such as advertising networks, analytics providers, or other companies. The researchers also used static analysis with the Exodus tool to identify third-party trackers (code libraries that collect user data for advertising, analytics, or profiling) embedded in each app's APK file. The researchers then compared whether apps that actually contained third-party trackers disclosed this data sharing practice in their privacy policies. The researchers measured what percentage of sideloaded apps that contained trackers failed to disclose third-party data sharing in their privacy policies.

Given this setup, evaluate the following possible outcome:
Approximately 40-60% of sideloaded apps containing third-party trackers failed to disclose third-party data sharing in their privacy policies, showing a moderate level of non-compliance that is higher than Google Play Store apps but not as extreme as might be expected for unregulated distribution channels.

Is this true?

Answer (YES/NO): YES